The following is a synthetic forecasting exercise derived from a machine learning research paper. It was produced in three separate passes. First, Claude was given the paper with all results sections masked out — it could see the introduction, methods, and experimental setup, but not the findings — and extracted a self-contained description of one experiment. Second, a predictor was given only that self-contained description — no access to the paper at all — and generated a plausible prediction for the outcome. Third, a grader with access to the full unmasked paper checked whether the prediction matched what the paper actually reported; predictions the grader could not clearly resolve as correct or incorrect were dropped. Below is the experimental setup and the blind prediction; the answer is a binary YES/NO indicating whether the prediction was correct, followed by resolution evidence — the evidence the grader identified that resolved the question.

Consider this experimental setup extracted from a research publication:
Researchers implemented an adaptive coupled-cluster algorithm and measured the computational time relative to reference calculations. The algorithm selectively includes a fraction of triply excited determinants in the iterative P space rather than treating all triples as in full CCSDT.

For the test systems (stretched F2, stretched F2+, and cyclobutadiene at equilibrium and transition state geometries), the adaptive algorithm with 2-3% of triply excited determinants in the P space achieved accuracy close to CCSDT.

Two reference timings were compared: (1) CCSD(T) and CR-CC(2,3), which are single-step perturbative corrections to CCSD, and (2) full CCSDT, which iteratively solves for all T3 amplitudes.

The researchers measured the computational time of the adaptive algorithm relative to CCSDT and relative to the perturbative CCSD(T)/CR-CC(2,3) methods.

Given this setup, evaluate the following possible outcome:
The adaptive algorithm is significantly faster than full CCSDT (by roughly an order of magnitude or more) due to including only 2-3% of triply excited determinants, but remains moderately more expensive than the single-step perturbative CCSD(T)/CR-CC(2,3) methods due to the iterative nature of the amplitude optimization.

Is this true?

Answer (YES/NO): YES